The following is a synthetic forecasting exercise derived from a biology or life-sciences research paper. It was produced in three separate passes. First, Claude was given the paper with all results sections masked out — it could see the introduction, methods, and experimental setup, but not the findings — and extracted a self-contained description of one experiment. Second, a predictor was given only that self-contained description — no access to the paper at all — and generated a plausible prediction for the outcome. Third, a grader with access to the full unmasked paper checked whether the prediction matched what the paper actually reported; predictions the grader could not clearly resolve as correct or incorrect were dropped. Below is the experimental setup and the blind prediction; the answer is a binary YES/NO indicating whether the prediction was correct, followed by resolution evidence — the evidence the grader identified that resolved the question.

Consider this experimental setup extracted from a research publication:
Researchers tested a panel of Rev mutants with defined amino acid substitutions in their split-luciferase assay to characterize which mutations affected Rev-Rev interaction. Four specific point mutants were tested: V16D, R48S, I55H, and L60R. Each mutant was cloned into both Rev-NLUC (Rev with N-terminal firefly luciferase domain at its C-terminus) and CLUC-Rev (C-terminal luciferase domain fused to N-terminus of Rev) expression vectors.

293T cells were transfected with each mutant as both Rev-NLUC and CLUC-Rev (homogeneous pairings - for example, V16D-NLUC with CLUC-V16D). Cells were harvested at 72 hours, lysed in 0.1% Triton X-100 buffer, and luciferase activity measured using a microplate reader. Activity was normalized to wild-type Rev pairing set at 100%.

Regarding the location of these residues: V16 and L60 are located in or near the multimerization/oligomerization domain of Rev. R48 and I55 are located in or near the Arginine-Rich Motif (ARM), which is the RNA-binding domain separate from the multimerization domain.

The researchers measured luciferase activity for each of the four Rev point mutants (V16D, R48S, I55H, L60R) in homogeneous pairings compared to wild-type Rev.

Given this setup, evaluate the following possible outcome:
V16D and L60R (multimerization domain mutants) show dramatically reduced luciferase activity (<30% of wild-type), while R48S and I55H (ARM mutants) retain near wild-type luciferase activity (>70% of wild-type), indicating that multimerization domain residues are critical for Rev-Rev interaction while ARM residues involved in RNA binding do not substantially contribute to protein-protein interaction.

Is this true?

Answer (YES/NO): NO